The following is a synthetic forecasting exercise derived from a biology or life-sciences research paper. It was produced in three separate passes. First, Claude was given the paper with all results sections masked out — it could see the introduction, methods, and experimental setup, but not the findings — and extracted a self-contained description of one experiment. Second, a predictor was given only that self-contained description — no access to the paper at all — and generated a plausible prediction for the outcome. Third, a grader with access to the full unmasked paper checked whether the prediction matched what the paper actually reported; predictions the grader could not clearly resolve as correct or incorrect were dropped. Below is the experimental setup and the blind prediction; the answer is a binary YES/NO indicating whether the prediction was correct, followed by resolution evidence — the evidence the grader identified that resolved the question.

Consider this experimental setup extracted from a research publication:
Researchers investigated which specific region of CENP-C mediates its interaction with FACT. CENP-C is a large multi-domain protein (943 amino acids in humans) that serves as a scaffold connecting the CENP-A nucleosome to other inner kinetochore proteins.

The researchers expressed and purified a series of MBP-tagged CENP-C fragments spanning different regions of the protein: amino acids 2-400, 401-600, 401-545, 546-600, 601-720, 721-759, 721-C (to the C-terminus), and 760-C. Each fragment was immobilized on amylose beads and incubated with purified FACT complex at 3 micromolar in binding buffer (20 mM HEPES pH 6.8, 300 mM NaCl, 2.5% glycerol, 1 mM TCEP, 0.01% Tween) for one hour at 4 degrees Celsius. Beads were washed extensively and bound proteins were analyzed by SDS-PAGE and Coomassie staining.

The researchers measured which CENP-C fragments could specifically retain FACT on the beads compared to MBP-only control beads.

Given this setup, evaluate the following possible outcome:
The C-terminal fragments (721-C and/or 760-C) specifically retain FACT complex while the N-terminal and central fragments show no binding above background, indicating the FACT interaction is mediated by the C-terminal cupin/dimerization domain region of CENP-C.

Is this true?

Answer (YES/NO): NO